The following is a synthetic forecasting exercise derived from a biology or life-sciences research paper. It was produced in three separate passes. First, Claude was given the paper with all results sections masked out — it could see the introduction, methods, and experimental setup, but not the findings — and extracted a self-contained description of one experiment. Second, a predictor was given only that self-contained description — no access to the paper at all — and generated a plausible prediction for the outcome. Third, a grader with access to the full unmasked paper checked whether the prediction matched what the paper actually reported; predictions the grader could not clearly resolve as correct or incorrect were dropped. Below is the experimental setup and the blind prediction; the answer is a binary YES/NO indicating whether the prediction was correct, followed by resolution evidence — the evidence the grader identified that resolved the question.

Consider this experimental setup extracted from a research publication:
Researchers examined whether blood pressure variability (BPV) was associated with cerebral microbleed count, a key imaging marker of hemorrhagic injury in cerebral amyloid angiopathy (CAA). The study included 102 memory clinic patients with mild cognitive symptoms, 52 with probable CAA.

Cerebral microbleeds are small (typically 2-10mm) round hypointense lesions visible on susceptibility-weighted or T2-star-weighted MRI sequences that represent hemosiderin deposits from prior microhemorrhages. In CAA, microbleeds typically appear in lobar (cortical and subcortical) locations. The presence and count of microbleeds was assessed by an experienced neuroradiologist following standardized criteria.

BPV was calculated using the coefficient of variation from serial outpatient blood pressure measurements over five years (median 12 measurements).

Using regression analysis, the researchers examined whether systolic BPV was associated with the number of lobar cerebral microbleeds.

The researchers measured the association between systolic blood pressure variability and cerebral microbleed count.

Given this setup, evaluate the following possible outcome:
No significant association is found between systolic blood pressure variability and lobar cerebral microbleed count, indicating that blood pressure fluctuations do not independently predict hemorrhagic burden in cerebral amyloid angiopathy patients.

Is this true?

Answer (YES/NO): YES